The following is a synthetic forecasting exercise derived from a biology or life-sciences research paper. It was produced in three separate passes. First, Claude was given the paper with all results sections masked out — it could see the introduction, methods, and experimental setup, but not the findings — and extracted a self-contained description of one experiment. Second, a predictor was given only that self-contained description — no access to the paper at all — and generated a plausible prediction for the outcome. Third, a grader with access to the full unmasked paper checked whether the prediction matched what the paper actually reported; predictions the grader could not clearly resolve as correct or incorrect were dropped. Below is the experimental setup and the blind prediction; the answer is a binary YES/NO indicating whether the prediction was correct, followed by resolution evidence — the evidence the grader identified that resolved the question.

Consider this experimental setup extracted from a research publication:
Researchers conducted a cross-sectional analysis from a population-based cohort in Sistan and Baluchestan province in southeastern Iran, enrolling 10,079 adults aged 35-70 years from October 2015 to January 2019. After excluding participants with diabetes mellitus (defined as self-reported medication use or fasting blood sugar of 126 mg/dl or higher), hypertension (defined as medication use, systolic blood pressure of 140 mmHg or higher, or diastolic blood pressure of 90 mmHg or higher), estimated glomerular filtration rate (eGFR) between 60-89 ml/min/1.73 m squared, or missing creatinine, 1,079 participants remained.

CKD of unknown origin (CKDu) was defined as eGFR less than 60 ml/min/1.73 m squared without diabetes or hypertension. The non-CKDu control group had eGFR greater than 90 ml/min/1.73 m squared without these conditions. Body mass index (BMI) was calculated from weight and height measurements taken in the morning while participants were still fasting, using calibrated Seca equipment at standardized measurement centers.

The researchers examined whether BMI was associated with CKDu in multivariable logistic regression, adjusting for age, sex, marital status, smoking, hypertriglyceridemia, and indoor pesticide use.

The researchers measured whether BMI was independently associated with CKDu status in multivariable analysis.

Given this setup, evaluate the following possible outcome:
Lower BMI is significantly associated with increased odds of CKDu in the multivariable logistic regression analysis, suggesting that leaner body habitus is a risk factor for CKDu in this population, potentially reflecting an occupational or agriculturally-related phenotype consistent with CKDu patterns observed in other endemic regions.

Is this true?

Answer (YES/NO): NO